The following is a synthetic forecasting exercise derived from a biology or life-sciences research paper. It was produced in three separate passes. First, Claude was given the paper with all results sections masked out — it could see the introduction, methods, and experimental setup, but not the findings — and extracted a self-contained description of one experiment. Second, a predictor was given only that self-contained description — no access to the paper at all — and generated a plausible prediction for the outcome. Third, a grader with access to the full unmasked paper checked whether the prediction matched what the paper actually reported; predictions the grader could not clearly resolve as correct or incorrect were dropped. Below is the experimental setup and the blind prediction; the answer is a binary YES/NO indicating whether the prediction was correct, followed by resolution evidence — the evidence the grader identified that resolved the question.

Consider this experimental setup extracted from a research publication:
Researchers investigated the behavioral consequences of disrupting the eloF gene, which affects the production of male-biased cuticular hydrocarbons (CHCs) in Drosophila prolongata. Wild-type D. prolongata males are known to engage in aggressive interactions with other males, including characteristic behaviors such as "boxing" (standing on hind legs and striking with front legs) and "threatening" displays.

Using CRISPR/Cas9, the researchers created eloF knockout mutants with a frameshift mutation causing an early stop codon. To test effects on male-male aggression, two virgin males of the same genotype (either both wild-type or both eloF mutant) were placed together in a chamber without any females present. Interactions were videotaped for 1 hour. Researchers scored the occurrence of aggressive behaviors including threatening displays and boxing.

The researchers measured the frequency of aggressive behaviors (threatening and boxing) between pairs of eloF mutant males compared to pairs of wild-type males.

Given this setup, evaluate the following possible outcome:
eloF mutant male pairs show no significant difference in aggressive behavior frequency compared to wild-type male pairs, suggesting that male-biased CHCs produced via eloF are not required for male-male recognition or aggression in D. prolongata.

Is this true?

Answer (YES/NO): NO